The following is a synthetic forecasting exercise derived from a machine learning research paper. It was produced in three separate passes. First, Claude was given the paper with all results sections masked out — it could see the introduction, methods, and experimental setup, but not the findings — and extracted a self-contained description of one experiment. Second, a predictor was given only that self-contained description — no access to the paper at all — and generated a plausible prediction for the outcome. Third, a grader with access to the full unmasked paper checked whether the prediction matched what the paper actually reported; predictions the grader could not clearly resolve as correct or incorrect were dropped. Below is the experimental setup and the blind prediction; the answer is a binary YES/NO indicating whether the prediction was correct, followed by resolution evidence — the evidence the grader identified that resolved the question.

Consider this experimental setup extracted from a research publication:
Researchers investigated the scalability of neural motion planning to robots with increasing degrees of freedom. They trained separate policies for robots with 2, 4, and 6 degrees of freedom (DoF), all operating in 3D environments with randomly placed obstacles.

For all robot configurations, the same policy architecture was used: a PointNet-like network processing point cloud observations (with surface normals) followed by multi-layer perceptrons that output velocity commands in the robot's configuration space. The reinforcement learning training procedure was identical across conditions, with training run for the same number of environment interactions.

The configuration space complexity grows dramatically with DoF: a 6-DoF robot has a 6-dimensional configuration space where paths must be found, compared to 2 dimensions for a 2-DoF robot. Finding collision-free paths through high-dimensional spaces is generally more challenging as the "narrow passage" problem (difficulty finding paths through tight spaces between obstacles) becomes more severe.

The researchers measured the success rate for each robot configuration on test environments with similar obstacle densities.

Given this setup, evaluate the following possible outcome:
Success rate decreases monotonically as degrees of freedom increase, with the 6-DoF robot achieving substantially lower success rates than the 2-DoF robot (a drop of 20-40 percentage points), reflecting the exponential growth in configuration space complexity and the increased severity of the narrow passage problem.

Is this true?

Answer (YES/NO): NO